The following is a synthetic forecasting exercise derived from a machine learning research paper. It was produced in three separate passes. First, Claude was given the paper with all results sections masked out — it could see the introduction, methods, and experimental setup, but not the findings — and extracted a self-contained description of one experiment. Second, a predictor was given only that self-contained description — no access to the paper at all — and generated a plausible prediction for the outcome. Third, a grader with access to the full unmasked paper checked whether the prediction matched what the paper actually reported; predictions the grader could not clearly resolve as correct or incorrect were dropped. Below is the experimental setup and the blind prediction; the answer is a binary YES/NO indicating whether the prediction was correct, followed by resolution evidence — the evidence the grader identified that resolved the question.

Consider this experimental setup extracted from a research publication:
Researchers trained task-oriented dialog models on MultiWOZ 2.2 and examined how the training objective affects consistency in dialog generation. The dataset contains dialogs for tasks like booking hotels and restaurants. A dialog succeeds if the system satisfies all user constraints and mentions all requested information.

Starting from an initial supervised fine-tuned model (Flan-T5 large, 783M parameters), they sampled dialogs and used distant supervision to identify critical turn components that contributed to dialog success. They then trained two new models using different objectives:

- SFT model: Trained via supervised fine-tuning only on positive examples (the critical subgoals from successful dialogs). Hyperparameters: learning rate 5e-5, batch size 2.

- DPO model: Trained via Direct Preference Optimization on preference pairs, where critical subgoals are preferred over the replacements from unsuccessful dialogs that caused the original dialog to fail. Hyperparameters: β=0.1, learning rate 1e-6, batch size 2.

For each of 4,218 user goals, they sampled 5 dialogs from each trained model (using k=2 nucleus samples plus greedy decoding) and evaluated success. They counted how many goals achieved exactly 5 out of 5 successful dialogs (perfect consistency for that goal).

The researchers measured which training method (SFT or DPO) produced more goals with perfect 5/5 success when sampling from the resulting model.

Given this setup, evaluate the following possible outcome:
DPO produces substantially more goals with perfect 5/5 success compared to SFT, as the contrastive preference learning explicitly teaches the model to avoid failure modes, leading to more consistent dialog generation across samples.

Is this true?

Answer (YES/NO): NO